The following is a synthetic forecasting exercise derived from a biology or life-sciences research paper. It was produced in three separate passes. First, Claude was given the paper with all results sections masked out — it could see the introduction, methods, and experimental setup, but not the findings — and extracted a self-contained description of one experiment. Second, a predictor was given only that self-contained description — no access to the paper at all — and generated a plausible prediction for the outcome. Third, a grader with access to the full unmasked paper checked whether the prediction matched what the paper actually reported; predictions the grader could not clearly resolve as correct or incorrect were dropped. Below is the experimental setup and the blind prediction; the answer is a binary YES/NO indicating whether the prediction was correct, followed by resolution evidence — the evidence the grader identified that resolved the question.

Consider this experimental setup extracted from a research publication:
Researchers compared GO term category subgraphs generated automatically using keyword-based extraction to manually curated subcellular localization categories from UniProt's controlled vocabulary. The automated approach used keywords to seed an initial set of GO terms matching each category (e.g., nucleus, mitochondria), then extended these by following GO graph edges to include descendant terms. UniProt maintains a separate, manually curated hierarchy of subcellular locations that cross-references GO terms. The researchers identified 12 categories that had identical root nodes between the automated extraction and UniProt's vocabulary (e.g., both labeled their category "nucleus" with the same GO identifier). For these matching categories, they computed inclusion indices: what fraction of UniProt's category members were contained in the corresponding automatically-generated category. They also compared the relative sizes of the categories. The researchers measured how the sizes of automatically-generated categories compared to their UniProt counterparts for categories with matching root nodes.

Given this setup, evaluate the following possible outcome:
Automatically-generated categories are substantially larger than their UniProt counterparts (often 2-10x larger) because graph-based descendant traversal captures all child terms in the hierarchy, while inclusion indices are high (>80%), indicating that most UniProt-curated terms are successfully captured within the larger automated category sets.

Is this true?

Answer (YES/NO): NO